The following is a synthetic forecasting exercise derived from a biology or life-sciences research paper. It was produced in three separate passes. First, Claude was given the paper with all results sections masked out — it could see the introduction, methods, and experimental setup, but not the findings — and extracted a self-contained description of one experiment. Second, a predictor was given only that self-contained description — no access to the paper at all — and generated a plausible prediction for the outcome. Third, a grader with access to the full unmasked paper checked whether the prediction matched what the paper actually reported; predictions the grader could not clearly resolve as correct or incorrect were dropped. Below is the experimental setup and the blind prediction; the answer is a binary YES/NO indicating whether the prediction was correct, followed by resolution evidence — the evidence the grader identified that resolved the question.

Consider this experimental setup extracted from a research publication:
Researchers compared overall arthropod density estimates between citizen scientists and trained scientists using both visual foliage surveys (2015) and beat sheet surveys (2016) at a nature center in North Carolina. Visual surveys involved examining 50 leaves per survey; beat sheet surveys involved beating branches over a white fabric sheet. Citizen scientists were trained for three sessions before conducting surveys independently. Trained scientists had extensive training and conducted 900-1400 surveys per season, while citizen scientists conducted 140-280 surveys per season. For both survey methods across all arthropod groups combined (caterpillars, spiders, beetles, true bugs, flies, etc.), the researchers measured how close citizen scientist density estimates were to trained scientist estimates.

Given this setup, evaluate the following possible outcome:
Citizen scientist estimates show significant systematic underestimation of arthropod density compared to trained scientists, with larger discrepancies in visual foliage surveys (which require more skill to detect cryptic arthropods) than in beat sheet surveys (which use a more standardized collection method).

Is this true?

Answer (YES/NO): NO